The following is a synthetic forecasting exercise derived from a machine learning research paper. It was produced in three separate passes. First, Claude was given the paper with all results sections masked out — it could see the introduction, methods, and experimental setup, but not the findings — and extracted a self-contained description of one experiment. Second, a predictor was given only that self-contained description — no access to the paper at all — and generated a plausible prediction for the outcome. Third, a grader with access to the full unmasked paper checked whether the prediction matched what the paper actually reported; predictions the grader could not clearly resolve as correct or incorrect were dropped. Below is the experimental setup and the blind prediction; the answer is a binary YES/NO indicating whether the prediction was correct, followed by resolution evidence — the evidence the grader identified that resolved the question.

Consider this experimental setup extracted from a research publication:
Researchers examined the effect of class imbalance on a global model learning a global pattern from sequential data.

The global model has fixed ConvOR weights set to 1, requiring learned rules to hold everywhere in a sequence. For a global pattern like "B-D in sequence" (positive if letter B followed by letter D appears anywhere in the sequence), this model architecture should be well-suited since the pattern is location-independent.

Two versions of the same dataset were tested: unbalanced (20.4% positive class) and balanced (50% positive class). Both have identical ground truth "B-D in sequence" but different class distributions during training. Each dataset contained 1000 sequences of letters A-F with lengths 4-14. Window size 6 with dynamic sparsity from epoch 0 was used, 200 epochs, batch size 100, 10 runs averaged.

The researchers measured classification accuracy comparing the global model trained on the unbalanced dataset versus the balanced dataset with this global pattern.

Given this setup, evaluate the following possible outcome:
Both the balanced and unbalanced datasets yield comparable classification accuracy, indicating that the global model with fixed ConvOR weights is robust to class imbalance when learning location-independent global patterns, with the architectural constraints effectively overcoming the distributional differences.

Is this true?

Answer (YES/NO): YES